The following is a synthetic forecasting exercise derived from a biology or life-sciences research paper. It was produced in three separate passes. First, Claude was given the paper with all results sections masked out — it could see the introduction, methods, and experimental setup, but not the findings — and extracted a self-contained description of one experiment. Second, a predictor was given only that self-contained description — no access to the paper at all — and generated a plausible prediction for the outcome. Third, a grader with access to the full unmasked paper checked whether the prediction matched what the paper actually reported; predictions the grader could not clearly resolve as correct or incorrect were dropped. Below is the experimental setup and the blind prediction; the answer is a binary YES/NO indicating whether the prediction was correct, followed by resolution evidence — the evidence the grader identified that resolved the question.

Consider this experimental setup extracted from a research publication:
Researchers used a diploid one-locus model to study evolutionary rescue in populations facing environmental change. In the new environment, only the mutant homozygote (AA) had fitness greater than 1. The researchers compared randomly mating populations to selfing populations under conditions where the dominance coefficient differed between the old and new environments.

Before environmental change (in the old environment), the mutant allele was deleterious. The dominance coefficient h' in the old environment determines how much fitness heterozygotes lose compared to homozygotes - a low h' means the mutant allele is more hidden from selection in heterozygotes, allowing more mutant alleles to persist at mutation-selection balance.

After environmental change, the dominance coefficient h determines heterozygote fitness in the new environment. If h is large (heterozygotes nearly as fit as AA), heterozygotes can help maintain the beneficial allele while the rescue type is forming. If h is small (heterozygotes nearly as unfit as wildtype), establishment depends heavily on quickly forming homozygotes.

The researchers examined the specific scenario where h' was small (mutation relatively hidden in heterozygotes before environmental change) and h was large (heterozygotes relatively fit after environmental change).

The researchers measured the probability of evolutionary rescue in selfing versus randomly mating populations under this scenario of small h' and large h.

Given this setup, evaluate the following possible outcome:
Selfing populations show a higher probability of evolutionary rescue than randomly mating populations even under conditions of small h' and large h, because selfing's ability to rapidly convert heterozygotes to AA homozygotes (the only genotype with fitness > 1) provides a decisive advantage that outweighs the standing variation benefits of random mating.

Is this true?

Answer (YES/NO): NO